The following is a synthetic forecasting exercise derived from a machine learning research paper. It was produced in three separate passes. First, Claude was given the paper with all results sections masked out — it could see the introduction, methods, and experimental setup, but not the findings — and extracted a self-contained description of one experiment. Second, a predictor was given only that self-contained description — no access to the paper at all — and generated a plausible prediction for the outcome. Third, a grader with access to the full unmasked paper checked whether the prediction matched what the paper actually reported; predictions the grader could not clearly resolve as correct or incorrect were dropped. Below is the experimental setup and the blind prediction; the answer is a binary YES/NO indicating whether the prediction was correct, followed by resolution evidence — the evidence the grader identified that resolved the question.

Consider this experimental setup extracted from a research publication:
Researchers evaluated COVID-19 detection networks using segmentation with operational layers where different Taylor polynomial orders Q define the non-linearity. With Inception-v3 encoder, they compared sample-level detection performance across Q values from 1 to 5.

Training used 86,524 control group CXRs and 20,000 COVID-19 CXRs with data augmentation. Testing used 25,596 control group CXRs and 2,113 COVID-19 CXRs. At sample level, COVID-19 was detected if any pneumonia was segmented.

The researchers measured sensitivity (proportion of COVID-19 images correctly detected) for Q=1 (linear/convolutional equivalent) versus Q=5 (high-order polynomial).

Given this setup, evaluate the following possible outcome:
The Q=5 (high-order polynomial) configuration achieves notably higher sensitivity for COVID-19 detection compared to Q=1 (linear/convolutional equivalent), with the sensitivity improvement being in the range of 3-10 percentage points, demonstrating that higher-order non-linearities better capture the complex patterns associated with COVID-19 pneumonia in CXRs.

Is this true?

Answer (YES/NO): NO